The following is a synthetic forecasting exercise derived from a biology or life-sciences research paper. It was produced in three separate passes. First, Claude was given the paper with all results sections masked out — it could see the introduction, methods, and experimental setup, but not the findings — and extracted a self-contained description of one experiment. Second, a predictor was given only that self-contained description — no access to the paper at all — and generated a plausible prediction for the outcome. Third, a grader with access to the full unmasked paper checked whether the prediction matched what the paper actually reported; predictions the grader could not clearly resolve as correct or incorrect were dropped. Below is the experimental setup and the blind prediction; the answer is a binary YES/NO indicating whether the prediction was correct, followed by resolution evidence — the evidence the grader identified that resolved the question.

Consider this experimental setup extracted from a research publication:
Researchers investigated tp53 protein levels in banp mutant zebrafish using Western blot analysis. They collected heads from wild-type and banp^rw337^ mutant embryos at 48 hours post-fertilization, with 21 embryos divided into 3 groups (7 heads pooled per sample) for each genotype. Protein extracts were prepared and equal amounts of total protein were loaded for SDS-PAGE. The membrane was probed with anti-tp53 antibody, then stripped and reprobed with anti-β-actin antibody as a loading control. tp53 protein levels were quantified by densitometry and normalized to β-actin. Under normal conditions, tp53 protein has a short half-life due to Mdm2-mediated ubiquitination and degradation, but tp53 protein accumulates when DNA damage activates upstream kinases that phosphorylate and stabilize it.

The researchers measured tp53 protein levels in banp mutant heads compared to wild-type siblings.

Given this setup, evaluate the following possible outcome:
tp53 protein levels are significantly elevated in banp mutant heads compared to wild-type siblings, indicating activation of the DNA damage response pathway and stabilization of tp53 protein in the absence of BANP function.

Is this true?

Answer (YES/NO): YES